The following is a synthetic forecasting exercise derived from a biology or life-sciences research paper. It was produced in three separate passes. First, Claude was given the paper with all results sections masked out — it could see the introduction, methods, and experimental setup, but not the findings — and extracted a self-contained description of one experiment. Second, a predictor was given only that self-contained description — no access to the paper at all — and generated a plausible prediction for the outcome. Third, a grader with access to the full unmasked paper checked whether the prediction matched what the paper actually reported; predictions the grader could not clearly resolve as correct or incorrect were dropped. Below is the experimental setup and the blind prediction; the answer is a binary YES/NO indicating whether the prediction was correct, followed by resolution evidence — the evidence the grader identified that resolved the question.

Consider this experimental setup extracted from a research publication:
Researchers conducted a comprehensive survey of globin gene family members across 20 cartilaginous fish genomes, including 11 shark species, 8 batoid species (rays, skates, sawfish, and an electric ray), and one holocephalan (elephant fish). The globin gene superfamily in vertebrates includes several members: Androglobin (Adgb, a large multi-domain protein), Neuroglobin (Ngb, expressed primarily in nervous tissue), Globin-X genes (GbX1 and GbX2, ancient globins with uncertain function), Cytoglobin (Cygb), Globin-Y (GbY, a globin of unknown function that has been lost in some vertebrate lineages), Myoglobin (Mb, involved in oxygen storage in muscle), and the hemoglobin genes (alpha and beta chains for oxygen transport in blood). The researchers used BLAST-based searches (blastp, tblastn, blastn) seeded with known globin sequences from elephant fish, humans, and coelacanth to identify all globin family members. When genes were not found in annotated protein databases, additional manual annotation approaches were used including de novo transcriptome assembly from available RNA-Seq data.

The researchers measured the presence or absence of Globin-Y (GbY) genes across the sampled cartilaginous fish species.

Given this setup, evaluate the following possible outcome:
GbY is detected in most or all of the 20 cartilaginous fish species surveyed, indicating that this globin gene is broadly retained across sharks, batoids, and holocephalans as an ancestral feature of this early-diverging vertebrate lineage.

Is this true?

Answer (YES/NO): YES